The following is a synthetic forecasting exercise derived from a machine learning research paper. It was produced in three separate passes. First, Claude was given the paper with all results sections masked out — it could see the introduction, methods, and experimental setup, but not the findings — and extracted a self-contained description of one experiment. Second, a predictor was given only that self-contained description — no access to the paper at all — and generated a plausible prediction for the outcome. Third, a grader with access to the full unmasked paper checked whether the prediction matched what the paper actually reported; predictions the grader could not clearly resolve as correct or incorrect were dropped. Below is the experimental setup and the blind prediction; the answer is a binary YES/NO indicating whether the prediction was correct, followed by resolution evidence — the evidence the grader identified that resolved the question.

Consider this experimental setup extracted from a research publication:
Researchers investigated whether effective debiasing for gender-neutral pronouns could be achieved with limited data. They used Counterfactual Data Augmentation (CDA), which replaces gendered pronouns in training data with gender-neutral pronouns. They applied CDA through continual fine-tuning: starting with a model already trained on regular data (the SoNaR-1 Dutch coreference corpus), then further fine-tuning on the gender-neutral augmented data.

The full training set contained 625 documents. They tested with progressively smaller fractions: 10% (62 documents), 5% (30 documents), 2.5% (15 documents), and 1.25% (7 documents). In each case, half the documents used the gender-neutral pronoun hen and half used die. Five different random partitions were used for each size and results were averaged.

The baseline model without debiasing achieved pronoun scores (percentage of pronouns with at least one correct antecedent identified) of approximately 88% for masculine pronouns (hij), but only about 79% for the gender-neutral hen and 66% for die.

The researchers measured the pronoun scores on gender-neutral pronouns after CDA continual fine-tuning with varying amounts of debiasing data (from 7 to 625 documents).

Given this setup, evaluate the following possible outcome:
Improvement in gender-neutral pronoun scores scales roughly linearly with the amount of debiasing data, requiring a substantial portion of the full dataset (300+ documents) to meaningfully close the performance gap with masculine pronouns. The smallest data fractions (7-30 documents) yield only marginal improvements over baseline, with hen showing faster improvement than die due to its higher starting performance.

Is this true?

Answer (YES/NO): NO